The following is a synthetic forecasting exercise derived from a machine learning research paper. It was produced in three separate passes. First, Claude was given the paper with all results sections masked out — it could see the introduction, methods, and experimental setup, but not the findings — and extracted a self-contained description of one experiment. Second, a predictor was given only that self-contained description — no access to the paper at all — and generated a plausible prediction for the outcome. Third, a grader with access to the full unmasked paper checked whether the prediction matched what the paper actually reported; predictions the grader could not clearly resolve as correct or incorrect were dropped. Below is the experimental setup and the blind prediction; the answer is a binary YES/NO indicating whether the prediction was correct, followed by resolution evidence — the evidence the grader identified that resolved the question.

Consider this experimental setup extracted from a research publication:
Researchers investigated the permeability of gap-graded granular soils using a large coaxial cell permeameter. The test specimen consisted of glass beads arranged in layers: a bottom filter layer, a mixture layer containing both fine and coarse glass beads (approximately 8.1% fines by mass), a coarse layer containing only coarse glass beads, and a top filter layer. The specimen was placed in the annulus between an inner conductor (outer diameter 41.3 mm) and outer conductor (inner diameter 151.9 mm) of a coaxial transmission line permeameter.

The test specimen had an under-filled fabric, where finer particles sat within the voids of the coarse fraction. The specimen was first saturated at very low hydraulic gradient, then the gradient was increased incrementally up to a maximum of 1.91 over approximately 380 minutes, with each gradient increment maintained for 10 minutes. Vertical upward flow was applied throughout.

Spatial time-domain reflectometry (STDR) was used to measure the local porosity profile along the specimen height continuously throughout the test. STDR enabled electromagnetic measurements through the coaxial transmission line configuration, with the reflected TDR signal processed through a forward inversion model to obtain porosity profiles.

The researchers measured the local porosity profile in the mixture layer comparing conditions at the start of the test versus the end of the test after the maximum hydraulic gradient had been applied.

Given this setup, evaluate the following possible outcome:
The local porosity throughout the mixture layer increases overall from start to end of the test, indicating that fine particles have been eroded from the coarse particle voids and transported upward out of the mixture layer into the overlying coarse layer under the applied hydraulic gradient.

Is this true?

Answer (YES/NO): YES